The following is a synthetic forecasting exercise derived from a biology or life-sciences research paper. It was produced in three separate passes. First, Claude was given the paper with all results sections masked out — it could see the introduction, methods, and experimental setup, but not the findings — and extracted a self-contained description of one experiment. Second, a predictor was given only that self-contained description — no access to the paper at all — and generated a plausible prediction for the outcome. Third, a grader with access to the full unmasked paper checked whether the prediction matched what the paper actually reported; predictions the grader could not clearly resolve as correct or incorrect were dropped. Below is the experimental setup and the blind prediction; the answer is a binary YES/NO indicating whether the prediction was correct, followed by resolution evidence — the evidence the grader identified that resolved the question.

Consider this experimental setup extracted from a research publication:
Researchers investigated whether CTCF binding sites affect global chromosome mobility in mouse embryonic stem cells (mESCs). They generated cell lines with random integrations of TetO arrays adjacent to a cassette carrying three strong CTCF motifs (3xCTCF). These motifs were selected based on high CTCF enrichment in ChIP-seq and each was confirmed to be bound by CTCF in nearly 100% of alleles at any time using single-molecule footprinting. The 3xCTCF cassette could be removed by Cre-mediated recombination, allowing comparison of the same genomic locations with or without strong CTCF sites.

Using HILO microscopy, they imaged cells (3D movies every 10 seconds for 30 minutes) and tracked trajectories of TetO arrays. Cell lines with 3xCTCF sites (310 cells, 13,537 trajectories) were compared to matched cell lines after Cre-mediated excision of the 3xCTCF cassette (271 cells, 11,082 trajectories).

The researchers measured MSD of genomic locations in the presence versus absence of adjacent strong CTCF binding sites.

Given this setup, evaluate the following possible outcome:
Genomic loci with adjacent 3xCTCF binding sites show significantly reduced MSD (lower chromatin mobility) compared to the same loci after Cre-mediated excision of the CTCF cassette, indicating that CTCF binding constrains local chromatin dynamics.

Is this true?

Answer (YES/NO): NO